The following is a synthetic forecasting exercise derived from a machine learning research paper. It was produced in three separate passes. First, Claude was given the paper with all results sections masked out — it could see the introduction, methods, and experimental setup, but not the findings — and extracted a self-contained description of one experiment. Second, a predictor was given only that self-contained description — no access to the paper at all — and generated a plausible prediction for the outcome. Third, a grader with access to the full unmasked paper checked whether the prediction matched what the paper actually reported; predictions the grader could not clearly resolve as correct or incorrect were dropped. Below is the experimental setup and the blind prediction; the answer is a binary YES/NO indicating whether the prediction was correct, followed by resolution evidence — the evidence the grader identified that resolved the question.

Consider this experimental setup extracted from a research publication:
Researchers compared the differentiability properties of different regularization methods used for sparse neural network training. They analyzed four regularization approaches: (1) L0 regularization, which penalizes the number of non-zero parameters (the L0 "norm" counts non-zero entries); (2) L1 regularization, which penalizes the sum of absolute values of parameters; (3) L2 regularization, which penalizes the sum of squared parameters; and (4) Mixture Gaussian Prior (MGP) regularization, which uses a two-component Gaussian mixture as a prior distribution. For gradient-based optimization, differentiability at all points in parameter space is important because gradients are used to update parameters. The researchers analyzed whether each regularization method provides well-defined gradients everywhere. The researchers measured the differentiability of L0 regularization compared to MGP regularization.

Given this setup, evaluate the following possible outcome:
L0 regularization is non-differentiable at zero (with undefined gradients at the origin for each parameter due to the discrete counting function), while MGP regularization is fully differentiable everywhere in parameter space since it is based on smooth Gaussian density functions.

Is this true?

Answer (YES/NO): YES